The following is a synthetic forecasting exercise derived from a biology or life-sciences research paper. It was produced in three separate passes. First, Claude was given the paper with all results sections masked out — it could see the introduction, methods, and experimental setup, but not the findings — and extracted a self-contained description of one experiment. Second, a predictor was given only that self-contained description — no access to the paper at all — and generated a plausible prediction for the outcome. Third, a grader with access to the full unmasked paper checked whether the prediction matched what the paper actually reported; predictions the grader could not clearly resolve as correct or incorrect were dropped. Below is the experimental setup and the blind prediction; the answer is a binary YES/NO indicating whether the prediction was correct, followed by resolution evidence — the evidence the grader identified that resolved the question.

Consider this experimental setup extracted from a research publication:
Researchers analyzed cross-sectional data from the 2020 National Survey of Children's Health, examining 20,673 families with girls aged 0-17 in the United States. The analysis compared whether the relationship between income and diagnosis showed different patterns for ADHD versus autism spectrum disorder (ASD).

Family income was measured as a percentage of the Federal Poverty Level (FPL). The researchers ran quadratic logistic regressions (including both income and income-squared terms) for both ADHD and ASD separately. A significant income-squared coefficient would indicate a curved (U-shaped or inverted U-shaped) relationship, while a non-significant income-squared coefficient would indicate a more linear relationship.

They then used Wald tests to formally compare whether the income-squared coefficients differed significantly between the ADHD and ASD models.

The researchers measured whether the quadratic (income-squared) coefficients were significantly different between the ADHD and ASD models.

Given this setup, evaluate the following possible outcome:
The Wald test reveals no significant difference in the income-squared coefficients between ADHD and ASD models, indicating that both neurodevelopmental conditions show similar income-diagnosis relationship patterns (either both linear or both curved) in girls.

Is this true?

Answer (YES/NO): NO